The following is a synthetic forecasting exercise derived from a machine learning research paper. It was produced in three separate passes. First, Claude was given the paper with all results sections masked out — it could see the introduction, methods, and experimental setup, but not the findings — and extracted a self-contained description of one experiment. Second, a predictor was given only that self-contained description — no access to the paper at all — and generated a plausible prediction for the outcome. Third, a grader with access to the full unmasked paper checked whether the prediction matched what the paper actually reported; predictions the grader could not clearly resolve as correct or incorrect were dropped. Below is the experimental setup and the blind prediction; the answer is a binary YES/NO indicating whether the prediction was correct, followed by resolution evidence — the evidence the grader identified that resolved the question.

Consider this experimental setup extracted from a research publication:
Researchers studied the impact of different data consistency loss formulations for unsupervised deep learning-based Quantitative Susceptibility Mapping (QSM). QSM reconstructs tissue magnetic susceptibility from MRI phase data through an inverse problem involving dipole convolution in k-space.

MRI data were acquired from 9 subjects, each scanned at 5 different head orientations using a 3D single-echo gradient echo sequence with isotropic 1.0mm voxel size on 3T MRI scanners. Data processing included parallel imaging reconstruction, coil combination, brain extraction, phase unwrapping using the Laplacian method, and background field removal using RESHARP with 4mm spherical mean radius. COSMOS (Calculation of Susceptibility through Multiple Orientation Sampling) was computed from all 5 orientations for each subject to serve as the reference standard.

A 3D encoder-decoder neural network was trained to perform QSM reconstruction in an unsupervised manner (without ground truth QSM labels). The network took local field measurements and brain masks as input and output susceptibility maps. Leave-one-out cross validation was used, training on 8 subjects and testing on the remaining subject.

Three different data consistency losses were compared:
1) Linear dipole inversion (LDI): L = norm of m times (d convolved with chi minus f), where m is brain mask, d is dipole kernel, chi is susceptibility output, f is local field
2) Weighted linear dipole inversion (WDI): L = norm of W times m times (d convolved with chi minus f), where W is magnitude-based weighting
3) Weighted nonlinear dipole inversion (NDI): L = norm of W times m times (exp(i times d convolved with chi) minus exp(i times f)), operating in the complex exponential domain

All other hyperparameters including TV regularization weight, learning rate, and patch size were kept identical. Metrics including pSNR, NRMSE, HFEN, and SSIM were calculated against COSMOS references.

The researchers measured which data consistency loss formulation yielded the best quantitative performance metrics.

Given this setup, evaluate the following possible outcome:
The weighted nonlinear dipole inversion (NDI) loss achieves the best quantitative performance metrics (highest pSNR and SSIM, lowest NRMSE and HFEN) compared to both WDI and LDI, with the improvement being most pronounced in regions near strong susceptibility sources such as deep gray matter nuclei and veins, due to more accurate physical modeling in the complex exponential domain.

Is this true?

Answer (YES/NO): NO